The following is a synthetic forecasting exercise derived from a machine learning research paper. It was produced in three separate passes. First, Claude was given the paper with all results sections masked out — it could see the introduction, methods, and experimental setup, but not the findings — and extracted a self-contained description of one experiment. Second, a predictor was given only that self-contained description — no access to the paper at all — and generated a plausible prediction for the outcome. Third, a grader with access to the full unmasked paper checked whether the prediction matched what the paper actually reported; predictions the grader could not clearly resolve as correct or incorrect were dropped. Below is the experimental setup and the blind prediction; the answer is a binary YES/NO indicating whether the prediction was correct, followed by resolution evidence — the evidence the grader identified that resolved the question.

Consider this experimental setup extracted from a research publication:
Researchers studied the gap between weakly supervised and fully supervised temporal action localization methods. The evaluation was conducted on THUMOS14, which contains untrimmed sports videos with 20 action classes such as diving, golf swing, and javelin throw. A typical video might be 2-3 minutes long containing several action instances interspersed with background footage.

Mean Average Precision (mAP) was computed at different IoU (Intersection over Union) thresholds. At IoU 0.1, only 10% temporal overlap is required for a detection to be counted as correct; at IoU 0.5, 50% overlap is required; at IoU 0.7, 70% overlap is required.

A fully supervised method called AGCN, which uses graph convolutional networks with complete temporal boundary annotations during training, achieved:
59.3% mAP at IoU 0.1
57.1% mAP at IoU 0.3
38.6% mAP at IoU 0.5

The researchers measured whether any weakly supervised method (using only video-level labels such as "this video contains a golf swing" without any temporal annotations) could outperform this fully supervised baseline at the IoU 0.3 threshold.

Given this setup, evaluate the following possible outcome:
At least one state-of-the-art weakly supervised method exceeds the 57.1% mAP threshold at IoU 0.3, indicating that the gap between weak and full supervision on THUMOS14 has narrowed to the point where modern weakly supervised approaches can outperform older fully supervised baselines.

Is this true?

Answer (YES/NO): YES